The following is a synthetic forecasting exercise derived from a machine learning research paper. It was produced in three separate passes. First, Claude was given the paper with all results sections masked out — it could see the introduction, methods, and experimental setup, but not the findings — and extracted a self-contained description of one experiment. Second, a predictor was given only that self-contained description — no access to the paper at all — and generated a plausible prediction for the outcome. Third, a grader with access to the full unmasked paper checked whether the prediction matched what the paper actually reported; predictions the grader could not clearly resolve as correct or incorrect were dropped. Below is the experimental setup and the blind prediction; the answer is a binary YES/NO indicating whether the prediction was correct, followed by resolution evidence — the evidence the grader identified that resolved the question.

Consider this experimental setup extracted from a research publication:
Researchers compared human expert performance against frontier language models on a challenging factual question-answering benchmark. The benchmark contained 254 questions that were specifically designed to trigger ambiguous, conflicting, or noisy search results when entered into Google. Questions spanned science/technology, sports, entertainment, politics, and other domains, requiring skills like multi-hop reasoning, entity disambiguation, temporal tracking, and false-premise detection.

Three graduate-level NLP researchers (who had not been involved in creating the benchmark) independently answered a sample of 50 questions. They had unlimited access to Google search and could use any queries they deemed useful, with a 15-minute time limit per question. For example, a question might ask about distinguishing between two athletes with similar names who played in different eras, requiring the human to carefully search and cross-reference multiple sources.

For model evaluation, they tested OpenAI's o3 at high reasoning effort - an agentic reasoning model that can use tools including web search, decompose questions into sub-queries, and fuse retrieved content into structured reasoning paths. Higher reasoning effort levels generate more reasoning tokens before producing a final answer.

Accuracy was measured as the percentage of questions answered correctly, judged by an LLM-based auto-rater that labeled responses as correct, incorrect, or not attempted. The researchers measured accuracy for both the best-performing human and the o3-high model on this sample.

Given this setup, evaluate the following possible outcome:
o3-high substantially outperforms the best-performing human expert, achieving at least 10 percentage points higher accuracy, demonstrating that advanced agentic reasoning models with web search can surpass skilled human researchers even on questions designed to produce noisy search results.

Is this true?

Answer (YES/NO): NO